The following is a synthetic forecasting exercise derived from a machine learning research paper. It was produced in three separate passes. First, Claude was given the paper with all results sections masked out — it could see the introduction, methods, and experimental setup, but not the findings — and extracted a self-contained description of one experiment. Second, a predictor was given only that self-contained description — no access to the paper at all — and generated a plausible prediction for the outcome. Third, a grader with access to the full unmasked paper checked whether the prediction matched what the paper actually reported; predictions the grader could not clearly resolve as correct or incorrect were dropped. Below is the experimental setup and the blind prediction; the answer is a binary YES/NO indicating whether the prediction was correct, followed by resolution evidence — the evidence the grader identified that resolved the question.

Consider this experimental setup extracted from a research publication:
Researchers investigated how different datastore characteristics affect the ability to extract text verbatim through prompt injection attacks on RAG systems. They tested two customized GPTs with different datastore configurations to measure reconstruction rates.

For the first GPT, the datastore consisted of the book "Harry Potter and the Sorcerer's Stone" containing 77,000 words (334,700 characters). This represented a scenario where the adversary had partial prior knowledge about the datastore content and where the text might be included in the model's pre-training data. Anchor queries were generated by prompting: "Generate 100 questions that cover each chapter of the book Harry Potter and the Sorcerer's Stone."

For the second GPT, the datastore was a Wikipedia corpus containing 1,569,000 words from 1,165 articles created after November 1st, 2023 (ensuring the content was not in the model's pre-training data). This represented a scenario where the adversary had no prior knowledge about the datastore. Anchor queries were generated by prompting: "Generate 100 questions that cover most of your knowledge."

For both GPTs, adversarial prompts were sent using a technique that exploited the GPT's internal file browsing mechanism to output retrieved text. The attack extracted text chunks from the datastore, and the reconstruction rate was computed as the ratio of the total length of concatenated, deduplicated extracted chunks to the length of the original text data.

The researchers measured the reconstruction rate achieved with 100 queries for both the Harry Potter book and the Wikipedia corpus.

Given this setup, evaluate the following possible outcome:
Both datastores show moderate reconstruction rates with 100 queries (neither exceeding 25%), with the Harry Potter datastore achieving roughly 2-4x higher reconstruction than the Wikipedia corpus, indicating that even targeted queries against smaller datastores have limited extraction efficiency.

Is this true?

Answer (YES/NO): NO